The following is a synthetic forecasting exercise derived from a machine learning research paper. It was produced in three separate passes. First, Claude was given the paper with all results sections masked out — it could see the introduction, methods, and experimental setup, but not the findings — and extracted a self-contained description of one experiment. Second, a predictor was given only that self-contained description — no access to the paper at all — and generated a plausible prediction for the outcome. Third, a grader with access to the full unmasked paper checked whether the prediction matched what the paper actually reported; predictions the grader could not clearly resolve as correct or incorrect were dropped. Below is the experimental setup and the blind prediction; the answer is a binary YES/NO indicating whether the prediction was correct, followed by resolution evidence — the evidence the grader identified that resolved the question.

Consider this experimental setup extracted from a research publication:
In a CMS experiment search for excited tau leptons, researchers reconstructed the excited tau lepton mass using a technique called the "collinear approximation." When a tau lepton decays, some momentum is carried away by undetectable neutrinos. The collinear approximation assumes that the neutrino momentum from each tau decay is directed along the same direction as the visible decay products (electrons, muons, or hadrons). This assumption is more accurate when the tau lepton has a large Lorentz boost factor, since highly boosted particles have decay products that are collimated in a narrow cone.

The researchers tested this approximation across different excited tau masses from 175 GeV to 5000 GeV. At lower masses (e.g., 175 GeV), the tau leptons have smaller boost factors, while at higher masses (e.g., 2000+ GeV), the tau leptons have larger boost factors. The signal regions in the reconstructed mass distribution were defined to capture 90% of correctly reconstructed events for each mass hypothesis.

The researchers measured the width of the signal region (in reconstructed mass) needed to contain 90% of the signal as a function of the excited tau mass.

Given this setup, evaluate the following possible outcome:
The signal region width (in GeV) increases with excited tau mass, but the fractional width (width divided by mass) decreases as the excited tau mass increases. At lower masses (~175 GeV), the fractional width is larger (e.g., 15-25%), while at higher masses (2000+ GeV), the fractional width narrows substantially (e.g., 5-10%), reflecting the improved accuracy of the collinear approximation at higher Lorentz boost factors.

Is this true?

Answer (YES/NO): NO